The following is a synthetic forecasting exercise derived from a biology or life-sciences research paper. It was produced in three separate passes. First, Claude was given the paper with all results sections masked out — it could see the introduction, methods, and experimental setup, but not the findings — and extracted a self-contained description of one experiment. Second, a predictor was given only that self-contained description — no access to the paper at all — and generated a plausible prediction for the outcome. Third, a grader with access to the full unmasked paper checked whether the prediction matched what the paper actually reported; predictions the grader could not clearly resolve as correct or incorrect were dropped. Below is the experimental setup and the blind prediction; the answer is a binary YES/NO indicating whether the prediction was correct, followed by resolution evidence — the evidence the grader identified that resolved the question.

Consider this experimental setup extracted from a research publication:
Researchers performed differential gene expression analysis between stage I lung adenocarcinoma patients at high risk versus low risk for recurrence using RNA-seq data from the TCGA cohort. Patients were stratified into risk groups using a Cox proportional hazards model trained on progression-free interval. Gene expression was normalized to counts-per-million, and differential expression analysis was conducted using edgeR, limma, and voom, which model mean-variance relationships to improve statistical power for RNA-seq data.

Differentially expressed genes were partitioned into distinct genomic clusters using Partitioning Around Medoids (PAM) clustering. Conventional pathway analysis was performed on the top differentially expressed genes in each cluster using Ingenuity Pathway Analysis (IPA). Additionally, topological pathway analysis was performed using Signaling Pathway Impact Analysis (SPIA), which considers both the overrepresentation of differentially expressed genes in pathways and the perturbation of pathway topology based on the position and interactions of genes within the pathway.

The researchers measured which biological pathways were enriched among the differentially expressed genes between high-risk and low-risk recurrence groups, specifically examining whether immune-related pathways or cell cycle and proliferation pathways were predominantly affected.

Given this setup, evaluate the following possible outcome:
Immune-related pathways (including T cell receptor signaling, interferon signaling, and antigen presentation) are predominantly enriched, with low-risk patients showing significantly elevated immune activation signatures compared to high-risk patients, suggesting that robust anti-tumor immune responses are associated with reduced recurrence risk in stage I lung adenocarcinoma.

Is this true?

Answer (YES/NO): NO